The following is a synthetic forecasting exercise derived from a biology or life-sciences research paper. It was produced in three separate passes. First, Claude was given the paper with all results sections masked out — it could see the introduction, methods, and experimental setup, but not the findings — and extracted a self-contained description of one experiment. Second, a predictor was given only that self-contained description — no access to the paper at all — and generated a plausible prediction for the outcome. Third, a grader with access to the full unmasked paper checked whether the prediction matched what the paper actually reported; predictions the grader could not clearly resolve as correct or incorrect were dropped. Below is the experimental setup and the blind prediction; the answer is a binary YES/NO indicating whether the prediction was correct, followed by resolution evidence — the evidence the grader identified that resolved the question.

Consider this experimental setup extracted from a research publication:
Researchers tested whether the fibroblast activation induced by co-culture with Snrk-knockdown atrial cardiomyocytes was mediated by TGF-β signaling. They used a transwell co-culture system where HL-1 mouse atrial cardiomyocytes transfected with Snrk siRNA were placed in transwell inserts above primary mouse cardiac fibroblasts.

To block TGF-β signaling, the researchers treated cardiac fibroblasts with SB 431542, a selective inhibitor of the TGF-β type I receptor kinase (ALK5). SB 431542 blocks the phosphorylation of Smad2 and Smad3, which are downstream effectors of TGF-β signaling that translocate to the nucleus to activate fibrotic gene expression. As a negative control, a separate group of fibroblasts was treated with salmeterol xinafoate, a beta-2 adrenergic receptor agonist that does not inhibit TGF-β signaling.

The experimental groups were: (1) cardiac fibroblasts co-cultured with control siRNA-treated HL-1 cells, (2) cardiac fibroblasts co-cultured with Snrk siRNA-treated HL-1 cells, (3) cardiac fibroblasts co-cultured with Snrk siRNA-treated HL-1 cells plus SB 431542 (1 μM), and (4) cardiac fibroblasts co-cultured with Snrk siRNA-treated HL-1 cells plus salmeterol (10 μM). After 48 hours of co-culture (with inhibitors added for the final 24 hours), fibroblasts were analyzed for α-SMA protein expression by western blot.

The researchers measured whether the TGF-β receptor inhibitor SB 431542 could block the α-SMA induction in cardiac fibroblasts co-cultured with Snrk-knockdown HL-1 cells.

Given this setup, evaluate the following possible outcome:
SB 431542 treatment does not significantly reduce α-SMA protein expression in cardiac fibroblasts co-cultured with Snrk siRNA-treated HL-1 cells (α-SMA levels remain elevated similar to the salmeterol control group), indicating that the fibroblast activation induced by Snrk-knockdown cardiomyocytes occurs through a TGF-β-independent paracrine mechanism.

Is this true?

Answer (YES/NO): NO